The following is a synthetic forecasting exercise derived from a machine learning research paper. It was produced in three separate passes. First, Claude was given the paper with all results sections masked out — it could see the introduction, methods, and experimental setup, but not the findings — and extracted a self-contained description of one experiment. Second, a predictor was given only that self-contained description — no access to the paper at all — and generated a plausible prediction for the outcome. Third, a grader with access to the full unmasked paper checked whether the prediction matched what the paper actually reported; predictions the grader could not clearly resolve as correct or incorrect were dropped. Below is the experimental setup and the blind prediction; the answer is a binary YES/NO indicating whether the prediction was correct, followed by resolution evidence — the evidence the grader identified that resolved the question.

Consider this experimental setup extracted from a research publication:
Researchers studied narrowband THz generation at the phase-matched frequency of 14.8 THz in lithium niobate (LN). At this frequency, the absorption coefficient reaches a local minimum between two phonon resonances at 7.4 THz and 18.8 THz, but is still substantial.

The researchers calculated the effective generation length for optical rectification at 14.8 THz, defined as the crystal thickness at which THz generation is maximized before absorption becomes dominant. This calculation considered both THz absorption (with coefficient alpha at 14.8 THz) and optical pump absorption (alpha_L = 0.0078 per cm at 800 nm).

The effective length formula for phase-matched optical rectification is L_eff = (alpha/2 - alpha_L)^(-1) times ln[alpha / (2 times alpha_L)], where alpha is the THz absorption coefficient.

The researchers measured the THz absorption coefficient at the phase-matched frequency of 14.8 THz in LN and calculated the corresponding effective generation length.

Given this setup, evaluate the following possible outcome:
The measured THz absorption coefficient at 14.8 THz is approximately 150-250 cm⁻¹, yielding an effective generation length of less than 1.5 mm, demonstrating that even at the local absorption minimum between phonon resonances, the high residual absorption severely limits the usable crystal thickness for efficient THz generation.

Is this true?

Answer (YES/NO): NO